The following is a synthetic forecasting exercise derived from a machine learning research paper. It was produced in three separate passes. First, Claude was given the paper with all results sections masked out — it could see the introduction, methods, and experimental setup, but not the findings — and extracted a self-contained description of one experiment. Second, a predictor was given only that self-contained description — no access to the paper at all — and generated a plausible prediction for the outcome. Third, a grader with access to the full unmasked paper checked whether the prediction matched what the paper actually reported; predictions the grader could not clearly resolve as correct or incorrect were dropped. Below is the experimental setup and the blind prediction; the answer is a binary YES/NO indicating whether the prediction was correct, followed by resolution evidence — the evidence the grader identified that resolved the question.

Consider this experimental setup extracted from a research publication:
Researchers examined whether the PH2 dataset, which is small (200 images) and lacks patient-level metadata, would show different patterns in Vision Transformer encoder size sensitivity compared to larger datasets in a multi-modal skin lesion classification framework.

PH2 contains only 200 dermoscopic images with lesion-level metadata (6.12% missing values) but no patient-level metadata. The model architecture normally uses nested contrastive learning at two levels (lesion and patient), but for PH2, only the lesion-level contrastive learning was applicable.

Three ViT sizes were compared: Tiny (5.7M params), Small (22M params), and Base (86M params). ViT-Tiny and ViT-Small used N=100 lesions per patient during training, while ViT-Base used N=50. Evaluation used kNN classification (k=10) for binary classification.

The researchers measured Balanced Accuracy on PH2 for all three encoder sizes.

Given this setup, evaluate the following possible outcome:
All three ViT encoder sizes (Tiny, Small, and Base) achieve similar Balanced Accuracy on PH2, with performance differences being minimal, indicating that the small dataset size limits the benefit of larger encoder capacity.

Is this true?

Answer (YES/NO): NO